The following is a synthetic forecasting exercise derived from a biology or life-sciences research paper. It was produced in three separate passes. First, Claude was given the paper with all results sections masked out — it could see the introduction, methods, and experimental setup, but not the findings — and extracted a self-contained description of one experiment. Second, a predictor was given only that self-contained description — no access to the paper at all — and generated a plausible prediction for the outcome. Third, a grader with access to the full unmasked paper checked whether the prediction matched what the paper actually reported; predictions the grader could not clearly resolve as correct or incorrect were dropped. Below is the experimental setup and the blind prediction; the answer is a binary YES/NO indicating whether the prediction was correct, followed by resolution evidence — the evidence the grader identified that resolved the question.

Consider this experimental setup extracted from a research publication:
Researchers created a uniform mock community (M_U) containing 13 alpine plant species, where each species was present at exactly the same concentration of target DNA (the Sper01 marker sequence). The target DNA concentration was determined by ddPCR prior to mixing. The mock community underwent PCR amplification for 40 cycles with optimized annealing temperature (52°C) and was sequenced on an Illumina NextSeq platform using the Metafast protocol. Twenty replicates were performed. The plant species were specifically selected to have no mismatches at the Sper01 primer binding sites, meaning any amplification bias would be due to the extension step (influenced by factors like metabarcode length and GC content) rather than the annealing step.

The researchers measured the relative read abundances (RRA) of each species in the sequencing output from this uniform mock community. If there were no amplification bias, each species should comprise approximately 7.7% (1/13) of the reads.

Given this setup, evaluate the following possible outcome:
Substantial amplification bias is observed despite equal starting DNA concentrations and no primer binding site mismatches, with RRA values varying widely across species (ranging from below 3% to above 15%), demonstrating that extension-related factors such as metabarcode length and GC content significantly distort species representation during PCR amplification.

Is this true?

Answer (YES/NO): YES